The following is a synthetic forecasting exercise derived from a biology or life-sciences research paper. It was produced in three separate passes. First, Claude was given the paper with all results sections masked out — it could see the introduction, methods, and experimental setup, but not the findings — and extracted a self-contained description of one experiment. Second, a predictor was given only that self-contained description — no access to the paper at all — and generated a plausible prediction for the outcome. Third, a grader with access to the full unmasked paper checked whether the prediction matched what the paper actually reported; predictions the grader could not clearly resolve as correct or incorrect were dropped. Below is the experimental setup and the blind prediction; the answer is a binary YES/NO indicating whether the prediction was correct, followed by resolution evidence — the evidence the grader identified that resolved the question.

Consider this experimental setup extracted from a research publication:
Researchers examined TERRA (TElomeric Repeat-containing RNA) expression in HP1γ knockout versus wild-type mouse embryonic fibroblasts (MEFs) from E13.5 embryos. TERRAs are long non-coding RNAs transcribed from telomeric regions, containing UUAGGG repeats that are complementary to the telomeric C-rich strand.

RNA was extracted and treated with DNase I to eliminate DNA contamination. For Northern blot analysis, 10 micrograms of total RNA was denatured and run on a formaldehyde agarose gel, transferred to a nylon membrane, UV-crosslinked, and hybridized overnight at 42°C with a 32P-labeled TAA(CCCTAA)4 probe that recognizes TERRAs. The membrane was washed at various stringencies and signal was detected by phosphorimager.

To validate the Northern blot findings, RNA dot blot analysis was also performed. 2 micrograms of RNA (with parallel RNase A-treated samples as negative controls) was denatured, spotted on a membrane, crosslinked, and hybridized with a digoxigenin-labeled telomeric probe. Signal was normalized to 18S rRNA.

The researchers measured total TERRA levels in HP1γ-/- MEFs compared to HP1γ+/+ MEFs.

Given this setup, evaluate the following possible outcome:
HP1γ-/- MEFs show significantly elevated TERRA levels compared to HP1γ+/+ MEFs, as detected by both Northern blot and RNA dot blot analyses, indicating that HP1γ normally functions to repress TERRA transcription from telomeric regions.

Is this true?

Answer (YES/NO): YES